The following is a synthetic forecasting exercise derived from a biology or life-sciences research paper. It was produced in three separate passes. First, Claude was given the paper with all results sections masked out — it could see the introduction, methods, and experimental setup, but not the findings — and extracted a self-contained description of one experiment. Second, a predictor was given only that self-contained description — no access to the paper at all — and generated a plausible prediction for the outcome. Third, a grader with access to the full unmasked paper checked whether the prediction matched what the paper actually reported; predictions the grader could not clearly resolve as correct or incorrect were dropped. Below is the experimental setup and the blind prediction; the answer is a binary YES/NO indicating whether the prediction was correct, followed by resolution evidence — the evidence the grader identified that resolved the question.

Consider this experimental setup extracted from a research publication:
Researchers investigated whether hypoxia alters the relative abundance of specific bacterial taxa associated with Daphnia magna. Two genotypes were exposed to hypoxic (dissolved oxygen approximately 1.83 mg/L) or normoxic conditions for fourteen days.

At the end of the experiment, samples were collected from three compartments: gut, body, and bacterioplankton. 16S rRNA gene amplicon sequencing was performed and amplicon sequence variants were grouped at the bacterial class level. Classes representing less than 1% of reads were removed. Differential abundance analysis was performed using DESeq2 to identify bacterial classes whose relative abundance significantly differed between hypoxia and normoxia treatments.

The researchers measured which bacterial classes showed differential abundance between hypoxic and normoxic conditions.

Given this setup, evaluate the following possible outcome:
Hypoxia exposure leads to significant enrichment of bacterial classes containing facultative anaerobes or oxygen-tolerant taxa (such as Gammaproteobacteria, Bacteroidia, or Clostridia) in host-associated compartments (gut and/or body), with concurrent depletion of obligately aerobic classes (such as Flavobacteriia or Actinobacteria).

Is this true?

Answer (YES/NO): NO